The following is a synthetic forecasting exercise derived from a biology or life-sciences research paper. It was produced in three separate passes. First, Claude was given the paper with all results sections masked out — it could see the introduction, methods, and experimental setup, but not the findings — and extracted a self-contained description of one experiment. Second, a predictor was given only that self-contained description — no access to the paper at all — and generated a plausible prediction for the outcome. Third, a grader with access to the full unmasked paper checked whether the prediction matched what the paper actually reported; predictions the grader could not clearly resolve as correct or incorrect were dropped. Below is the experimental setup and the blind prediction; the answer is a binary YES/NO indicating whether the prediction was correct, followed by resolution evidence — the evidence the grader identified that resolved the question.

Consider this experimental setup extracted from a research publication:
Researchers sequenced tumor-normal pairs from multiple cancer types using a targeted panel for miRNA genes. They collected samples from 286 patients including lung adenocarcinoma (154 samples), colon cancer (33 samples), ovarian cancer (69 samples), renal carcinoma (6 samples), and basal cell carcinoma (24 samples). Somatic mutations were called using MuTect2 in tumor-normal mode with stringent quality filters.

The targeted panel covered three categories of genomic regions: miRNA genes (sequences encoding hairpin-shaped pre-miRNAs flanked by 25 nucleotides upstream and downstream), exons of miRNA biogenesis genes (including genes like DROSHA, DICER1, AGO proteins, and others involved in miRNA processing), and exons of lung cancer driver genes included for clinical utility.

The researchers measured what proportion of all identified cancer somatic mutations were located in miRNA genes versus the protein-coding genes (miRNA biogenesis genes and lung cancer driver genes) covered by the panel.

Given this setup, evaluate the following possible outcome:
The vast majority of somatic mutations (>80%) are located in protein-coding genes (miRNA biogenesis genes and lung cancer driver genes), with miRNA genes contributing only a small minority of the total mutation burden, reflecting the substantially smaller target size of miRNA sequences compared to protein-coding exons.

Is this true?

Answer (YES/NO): NO